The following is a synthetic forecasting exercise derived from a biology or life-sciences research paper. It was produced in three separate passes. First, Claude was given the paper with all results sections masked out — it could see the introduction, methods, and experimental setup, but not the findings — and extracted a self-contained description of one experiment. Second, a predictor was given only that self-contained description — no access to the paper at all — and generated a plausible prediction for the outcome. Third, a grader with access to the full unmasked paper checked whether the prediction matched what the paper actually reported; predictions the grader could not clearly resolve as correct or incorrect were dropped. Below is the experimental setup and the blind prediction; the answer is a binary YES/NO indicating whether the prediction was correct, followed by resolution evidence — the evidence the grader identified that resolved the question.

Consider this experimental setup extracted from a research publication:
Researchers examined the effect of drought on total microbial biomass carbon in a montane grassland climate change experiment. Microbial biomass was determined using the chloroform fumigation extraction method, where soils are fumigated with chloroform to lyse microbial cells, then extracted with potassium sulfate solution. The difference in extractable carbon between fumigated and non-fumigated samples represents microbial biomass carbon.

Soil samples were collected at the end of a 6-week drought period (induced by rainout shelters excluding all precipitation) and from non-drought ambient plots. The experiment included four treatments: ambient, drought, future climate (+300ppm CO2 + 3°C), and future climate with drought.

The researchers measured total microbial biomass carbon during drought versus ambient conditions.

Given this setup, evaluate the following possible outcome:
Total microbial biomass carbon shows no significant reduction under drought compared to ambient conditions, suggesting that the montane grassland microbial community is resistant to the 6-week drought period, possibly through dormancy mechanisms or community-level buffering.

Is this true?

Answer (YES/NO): YES